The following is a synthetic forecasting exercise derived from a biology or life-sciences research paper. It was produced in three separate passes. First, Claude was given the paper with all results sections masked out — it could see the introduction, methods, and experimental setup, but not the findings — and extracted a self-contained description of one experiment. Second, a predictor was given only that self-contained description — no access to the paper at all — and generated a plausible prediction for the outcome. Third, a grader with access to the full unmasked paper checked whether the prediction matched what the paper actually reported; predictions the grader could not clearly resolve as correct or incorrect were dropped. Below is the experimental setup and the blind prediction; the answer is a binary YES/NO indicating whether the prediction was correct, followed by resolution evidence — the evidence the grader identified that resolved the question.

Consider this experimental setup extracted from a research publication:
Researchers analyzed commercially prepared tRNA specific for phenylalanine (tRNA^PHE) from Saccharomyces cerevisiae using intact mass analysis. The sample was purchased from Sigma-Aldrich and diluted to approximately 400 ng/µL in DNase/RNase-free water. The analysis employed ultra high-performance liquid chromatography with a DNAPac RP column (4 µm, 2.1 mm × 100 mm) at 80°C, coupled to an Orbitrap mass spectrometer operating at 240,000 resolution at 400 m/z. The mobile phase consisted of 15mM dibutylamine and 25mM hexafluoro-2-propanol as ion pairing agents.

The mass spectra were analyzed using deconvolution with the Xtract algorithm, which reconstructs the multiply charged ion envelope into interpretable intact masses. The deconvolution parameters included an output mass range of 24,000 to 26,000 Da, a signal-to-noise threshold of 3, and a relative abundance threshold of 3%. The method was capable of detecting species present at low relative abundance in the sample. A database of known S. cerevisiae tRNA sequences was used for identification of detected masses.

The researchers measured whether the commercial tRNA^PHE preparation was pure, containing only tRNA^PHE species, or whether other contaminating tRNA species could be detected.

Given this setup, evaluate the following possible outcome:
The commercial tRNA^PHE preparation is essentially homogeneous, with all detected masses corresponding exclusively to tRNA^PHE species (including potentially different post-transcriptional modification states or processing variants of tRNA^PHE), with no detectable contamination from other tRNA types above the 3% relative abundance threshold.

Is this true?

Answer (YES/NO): NO